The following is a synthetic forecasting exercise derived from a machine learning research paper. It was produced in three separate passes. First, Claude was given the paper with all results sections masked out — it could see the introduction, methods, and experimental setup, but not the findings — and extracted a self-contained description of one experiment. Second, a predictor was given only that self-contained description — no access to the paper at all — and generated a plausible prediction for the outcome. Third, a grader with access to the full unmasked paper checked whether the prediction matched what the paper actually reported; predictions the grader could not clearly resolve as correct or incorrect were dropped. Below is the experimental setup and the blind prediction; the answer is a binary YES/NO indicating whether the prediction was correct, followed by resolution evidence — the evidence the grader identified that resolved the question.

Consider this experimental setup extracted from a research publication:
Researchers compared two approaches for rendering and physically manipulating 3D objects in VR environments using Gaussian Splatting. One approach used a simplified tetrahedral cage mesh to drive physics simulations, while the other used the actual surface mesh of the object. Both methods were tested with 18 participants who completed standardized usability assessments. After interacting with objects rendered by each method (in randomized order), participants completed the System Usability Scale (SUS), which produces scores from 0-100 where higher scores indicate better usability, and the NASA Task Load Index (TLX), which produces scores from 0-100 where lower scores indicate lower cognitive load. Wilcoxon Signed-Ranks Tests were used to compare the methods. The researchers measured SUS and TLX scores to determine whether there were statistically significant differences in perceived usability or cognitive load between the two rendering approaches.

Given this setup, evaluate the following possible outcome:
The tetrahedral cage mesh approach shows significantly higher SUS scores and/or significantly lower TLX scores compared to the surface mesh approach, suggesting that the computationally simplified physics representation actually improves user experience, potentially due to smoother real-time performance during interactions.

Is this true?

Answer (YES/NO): NO